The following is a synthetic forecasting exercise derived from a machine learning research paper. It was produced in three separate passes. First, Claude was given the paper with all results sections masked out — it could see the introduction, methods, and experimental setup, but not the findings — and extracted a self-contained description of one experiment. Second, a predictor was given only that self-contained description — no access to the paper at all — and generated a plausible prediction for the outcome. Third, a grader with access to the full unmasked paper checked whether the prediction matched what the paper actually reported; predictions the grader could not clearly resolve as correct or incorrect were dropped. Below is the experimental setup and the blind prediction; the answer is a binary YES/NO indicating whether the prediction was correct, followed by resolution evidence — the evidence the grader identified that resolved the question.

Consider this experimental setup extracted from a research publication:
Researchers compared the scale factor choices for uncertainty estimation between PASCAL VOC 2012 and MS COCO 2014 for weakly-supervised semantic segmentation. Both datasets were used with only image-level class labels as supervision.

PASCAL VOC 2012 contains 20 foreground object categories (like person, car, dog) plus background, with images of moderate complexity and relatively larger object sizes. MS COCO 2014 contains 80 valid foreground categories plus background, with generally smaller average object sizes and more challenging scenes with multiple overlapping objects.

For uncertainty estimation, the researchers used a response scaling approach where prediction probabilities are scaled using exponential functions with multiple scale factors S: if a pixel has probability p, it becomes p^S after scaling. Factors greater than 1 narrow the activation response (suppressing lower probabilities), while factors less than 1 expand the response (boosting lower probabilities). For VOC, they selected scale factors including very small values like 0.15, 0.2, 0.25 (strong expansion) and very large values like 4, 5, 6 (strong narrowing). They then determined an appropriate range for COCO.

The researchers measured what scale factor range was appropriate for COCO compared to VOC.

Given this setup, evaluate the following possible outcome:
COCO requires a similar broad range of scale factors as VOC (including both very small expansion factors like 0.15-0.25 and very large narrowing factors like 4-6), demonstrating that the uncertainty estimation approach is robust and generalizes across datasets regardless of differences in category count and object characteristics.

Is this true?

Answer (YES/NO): NO